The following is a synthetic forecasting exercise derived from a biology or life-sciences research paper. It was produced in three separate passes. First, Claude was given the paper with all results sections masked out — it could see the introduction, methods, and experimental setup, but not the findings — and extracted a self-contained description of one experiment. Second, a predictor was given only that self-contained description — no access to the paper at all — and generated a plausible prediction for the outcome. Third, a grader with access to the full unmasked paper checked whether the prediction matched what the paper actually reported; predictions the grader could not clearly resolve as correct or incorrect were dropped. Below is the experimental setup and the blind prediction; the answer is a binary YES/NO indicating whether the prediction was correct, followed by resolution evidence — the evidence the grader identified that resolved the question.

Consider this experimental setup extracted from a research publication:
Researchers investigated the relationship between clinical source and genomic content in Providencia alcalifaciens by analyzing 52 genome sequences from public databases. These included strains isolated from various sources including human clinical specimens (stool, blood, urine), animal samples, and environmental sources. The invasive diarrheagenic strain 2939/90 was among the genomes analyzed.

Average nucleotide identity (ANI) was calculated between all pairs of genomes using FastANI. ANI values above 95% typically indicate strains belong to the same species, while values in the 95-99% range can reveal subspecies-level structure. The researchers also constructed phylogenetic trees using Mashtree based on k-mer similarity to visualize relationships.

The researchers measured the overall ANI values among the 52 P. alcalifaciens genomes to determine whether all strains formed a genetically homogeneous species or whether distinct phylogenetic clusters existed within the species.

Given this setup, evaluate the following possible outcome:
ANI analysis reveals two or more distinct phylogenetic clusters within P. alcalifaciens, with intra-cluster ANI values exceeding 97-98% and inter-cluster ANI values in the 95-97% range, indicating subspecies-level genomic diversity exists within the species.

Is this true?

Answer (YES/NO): NO